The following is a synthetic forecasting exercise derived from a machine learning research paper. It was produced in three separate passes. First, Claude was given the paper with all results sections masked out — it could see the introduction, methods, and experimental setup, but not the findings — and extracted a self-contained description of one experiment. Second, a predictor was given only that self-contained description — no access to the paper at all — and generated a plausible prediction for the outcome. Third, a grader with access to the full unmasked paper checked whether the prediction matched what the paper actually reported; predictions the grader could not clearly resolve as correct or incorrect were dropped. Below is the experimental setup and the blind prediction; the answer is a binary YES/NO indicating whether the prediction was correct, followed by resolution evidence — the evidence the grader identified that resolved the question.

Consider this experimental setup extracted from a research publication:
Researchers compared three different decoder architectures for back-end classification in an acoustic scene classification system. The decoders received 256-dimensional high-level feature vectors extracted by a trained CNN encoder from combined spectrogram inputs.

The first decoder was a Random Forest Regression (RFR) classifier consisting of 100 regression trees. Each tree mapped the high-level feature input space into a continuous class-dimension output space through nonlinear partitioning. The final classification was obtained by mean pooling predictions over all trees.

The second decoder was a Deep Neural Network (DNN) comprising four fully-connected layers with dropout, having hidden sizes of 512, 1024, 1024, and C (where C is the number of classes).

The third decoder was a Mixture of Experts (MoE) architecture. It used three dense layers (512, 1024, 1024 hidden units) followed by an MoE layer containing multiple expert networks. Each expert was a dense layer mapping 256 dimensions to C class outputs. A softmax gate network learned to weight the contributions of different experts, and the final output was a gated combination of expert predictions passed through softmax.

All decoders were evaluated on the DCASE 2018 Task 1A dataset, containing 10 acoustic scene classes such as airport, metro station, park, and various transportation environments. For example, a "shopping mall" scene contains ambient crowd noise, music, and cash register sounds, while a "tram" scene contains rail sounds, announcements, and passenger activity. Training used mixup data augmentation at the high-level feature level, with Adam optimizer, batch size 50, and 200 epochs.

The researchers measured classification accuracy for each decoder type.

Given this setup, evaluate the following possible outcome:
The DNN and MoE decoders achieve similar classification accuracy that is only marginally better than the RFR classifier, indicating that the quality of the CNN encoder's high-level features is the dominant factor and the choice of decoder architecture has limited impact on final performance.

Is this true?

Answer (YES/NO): YES